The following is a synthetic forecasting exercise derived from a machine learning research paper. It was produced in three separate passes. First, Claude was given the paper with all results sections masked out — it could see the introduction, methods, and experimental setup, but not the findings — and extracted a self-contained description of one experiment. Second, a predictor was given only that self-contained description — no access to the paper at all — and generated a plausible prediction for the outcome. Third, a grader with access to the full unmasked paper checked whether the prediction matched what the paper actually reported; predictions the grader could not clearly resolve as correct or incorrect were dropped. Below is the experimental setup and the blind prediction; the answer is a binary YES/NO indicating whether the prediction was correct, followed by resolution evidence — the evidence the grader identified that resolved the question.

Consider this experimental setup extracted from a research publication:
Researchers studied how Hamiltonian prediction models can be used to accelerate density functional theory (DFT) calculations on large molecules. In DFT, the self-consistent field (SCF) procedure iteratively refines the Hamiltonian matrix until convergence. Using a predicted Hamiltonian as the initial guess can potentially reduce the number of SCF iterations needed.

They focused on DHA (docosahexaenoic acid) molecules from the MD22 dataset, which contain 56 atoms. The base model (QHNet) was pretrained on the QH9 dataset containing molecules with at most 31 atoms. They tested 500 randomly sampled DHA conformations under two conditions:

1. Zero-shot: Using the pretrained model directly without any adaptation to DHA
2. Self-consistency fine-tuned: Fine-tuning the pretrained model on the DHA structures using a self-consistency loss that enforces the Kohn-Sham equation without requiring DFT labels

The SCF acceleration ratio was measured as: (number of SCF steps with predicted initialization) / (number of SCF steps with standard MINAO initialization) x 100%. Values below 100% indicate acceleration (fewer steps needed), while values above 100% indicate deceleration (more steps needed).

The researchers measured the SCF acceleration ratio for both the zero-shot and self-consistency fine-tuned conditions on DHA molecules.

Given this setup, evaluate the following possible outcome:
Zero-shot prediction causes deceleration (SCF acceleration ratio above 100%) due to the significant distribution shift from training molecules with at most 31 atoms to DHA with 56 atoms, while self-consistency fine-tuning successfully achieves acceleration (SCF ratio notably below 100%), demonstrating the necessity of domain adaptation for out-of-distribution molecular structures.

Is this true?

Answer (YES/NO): YES